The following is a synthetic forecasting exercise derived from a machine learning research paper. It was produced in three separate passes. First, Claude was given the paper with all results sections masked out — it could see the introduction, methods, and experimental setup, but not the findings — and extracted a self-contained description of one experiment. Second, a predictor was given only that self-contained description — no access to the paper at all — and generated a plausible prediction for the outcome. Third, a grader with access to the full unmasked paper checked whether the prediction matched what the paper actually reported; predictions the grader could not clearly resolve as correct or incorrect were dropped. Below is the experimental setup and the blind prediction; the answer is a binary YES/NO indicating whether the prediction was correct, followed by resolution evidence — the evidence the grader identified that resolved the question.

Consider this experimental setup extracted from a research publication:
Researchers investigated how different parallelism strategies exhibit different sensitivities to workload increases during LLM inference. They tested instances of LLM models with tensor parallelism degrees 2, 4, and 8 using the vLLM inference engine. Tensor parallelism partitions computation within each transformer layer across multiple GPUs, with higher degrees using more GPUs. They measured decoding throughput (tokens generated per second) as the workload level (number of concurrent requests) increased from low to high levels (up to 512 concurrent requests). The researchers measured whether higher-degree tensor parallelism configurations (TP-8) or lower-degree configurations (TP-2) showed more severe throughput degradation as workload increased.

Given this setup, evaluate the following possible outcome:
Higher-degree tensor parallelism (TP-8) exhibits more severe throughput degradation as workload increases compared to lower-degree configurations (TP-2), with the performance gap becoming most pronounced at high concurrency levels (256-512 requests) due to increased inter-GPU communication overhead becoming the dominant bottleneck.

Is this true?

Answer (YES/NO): NO